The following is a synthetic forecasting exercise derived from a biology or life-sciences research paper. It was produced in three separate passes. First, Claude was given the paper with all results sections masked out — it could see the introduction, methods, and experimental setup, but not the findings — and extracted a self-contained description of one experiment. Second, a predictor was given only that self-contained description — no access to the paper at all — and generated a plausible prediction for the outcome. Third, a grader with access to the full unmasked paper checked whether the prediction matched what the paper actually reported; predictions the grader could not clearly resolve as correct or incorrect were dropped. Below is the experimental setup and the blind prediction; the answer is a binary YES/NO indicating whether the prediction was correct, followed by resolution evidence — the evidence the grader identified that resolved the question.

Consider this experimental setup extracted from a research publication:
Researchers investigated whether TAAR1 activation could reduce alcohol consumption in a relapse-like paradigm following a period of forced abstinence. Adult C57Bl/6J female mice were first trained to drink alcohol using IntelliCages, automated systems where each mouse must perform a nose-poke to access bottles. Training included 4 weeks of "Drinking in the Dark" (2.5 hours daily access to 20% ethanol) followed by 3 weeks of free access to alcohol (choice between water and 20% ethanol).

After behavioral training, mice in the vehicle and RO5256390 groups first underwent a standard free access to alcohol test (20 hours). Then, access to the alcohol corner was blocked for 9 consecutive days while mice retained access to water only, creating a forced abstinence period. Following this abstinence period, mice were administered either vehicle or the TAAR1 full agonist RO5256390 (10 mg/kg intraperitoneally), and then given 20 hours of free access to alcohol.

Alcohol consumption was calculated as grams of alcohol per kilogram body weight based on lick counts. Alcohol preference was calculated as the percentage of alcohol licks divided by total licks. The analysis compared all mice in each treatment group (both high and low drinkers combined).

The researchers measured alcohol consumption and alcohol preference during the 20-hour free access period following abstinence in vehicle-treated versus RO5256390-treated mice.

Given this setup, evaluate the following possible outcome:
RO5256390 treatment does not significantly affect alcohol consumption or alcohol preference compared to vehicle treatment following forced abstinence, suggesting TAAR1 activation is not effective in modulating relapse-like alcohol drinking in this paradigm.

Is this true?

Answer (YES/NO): NO